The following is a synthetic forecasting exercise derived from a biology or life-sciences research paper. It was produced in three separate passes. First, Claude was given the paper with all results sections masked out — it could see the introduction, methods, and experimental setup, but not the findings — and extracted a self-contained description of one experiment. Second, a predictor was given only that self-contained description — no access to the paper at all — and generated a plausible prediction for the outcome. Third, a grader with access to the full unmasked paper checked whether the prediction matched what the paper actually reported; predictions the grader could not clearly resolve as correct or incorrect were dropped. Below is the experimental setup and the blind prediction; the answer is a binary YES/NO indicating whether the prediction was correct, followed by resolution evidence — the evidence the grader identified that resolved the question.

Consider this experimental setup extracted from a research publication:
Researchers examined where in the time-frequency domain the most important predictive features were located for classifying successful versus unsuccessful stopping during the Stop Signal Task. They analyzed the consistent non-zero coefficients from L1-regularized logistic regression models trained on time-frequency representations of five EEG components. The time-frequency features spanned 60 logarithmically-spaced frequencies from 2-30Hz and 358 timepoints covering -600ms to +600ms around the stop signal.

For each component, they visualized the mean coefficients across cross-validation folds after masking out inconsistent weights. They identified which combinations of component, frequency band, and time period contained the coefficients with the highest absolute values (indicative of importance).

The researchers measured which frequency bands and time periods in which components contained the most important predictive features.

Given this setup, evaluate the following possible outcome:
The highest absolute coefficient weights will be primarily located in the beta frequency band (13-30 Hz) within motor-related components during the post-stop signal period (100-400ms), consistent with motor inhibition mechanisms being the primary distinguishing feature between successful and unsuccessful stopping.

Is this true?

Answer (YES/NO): NO